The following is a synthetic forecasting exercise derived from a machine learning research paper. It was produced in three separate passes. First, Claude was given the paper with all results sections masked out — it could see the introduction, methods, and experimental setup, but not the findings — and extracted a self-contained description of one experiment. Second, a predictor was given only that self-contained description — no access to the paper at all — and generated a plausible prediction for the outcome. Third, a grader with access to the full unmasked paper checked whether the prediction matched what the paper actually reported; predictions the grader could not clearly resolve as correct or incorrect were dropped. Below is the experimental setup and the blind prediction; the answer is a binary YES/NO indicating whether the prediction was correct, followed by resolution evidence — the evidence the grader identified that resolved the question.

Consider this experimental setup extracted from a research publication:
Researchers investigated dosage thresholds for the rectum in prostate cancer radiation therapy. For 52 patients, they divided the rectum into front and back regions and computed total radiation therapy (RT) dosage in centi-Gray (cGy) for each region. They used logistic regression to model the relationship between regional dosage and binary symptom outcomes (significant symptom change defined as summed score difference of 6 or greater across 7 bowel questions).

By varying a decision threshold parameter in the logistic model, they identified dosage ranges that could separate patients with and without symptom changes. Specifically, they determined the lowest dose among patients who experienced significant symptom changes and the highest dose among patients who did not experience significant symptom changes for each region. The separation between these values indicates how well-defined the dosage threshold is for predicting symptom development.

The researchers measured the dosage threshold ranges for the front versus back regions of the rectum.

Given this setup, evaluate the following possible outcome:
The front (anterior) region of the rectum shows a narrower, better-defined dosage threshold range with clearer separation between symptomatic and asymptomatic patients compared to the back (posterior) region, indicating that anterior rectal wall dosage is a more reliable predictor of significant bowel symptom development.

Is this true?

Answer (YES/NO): NO